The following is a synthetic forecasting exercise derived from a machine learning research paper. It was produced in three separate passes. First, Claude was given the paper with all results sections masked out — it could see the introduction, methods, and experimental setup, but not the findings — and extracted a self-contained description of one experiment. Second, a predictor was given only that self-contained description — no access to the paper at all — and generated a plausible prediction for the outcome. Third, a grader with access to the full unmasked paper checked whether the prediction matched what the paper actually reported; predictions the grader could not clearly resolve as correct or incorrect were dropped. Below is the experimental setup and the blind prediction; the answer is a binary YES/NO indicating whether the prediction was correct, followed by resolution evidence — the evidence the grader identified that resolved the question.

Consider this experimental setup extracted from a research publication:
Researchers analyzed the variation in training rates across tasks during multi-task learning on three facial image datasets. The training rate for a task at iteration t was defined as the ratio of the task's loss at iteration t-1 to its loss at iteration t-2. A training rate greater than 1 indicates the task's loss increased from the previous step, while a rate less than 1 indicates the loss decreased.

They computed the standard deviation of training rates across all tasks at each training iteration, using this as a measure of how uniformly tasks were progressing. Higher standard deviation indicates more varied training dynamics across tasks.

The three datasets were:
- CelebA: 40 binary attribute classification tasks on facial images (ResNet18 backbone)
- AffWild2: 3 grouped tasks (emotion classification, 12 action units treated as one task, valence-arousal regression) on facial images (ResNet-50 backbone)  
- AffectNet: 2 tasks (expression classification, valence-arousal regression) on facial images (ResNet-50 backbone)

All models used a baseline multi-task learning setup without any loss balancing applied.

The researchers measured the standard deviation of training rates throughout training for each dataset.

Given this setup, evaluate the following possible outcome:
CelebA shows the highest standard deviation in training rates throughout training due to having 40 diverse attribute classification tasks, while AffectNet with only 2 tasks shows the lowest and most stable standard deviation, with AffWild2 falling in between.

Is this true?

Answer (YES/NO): YES